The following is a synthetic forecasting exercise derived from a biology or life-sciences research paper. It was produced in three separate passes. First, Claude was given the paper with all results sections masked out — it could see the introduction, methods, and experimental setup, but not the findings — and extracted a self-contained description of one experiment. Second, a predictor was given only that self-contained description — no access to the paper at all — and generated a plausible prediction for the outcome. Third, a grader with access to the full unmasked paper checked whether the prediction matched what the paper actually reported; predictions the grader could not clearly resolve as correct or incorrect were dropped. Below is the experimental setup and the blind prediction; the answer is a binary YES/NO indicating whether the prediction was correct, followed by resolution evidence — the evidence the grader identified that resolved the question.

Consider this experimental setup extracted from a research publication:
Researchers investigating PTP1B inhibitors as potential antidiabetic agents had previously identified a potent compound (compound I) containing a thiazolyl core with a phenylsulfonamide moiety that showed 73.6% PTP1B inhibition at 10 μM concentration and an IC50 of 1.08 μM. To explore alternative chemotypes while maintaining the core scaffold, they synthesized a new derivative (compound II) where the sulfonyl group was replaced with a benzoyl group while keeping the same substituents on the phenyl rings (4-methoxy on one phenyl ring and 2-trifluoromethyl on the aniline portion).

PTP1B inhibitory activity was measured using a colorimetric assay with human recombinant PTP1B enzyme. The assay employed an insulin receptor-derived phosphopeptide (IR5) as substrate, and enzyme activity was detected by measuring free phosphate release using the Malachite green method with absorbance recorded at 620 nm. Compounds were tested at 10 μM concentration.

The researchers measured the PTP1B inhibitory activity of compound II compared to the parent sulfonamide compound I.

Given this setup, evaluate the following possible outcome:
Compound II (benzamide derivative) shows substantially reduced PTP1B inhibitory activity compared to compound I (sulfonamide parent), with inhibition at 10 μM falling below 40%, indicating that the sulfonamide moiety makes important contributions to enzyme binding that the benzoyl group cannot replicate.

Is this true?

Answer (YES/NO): NO